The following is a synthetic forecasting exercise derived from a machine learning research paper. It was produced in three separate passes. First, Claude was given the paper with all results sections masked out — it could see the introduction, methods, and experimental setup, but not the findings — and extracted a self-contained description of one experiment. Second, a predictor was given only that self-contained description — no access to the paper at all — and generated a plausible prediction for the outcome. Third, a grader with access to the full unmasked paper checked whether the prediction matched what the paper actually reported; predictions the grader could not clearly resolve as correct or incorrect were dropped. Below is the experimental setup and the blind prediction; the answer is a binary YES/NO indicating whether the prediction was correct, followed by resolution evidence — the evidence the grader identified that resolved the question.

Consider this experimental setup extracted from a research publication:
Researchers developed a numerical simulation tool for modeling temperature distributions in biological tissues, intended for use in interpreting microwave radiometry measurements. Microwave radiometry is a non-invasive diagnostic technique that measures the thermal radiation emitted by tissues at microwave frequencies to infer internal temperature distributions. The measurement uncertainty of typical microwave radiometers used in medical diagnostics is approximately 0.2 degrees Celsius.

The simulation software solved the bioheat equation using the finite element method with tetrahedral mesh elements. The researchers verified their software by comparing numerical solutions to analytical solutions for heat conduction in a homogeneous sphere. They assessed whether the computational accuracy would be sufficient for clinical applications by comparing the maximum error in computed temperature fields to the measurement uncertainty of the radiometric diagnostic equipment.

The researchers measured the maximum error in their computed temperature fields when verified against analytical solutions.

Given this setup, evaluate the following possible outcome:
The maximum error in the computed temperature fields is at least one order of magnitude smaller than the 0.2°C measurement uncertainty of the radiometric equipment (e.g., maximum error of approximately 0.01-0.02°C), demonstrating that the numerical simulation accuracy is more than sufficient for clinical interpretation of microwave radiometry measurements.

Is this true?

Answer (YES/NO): NO